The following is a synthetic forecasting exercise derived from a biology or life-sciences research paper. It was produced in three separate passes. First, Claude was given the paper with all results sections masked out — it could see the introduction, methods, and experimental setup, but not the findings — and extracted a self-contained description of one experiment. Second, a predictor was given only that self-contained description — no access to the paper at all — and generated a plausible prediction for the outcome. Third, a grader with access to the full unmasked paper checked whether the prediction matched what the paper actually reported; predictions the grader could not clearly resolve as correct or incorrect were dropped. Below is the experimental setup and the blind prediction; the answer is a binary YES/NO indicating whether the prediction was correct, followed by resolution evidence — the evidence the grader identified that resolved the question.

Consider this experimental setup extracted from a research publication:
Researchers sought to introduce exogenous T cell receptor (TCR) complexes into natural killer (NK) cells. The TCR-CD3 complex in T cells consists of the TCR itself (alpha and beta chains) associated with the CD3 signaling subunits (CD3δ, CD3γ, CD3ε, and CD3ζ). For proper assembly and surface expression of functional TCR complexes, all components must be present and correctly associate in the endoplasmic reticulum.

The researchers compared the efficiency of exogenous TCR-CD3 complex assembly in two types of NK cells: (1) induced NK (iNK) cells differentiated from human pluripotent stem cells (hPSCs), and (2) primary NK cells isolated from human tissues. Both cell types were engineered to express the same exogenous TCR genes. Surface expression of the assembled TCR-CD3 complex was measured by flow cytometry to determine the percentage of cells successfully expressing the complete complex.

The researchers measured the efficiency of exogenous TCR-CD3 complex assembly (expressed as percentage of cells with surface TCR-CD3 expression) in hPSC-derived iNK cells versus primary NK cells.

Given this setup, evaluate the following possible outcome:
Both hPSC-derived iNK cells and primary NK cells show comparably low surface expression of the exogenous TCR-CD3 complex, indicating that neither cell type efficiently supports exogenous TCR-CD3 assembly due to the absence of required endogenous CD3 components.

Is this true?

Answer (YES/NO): NO